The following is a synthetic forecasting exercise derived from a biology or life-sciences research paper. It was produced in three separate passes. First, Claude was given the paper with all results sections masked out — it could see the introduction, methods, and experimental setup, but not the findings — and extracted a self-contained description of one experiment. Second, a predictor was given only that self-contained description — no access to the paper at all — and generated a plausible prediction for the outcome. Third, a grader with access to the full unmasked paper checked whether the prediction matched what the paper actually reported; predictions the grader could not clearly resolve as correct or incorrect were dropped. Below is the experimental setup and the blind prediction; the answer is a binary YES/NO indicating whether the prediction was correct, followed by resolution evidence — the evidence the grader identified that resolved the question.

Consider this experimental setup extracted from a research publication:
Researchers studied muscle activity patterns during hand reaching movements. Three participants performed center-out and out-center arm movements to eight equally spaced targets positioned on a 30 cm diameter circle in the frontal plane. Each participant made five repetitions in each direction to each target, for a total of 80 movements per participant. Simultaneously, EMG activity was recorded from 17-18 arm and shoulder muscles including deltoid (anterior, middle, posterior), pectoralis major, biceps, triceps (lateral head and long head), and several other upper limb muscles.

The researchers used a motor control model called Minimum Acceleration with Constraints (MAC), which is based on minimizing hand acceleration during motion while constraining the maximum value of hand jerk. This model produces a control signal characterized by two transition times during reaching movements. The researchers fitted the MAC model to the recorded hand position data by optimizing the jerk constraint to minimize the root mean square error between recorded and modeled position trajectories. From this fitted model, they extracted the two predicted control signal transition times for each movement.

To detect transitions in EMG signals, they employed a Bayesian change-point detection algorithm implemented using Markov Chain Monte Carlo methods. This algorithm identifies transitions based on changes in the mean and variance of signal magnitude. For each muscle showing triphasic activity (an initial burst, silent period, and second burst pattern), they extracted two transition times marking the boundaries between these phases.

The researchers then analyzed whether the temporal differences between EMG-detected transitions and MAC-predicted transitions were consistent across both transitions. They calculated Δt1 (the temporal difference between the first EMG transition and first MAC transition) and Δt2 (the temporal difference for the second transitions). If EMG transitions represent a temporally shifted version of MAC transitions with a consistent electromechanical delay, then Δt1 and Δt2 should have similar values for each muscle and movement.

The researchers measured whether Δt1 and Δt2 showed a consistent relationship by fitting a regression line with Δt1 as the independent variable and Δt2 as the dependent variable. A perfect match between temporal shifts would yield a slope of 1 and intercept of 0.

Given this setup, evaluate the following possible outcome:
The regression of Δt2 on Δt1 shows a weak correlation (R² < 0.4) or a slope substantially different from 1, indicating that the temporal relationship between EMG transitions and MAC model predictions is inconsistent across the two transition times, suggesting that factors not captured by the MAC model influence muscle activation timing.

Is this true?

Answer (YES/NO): NO